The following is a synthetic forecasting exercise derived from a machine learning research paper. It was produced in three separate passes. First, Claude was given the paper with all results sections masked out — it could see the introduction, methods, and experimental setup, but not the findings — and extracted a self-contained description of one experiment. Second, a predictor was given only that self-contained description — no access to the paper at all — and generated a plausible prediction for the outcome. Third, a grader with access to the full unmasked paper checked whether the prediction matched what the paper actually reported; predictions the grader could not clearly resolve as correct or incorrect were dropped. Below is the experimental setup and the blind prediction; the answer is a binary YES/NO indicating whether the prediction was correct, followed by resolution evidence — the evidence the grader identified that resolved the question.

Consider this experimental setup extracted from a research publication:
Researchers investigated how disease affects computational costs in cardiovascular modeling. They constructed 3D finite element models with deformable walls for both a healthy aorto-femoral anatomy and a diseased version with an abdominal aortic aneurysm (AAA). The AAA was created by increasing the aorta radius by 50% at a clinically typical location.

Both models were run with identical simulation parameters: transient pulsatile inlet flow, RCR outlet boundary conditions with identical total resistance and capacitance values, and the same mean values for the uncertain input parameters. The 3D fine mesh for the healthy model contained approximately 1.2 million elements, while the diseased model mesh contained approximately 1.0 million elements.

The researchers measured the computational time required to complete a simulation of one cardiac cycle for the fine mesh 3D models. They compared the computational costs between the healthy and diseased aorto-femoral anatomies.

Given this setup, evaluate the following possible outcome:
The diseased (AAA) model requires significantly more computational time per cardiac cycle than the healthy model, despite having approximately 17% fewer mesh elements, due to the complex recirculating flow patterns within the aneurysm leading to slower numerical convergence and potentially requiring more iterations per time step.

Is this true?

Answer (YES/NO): NO